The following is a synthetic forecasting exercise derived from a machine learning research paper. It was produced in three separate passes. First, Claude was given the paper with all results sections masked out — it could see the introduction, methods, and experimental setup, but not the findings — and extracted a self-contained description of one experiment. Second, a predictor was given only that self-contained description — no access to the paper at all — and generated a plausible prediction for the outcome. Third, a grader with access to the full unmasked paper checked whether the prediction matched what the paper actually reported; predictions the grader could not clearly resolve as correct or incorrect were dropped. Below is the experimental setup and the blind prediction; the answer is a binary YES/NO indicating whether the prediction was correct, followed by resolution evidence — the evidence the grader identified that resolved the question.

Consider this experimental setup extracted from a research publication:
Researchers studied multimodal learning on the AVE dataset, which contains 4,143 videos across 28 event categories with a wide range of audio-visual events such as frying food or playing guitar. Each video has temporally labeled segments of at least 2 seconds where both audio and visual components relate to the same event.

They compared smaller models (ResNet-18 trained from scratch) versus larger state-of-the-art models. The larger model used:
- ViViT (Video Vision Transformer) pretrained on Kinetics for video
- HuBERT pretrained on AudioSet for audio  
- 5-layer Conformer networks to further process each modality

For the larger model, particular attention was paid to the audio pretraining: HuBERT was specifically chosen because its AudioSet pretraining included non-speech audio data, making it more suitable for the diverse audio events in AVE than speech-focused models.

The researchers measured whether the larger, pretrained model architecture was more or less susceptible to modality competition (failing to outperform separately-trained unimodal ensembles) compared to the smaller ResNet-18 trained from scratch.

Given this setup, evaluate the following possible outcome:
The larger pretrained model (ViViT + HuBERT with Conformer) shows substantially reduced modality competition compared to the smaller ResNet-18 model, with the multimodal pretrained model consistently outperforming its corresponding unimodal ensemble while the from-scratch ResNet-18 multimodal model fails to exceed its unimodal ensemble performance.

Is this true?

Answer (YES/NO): NO